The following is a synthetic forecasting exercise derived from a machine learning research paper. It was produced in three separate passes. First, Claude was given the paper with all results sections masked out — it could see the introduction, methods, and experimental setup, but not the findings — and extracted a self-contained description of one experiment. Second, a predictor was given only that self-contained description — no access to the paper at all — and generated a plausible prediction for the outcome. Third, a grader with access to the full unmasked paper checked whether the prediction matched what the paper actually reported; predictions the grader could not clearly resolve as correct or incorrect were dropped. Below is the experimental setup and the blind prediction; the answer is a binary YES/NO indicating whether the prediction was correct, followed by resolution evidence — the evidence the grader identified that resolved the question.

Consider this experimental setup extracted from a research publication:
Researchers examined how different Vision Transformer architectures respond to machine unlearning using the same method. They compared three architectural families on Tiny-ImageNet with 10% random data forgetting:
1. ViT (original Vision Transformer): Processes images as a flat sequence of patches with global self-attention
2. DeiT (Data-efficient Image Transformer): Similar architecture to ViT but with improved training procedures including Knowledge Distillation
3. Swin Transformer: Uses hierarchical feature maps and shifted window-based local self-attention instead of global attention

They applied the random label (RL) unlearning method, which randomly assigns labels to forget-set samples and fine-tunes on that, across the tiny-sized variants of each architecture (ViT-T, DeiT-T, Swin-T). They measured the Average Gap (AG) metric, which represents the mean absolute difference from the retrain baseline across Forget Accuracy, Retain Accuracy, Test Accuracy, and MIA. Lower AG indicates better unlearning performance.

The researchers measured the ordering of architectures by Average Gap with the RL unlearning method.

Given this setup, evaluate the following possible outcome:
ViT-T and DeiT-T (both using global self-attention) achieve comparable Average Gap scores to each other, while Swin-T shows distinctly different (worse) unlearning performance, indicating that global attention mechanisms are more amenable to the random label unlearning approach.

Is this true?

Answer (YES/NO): NO